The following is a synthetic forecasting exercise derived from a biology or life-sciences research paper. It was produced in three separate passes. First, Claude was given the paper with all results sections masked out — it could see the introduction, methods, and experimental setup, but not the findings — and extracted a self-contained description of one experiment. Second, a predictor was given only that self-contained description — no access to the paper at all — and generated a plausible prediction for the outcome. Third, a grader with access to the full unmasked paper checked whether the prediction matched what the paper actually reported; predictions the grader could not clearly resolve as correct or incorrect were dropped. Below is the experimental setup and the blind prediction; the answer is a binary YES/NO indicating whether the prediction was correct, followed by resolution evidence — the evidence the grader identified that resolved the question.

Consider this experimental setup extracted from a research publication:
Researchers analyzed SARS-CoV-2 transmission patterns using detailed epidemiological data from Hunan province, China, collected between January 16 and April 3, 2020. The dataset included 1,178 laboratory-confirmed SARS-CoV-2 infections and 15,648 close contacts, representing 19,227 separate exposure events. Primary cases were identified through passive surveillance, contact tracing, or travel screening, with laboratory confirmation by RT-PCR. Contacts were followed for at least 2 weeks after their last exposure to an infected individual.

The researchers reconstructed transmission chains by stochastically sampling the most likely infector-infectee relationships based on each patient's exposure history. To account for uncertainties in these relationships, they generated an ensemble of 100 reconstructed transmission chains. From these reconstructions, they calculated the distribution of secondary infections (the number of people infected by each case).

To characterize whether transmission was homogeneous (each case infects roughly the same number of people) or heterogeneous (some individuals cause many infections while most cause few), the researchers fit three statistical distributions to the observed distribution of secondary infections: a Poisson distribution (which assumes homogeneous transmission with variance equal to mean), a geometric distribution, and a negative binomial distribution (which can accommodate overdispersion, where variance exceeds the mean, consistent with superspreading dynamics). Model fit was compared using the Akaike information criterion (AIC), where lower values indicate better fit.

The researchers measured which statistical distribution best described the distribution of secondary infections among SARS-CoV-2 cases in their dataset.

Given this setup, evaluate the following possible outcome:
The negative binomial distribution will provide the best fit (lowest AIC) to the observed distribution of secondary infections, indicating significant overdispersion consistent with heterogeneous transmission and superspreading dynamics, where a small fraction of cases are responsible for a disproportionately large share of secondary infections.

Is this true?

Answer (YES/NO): YES